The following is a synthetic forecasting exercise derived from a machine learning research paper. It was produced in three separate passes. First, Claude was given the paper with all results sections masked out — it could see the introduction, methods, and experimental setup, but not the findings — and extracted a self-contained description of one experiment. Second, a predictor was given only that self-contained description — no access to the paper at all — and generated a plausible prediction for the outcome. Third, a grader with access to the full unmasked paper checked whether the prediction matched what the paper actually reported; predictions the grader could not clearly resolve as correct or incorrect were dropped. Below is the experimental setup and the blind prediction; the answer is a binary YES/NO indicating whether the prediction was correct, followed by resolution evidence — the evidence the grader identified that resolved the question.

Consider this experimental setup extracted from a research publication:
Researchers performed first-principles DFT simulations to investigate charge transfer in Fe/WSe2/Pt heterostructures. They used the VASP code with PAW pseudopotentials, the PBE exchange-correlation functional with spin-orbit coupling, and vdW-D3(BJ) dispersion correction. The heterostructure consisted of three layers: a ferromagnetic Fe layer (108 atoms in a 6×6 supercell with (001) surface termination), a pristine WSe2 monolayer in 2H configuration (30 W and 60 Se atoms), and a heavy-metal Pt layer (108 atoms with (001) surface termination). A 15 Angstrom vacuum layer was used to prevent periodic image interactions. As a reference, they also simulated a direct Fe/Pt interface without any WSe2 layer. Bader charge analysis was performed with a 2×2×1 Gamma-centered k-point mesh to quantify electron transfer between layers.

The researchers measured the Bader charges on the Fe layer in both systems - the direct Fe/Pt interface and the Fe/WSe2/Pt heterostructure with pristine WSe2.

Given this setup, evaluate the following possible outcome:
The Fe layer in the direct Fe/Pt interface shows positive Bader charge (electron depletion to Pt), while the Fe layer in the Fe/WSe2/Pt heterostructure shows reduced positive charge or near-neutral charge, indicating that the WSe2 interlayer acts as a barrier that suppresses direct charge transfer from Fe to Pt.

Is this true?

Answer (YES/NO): YES